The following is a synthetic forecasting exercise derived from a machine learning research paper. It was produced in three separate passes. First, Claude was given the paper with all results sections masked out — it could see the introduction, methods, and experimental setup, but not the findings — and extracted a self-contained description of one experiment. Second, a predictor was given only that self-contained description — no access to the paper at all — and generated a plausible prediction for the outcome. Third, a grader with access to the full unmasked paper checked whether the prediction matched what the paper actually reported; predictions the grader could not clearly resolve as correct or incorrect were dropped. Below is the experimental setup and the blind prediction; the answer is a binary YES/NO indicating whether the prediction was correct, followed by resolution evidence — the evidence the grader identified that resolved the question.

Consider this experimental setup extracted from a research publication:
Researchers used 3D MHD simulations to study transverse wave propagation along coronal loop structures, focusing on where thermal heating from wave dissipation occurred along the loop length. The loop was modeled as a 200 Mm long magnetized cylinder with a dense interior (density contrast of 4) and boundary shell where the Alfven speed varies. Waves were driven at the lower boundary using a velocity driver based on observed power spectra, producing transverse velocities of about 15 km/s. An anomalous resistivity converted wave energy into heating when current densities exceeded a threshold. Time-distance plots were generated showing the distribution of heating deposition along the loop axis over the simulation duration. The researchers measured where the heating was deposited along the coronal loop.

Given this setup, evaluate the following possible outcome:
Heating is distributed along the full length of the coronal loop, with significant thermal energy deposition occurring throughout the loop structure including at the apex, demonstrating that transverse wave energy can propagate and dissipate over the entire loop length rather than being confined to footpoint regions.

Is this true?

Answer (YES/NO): YES